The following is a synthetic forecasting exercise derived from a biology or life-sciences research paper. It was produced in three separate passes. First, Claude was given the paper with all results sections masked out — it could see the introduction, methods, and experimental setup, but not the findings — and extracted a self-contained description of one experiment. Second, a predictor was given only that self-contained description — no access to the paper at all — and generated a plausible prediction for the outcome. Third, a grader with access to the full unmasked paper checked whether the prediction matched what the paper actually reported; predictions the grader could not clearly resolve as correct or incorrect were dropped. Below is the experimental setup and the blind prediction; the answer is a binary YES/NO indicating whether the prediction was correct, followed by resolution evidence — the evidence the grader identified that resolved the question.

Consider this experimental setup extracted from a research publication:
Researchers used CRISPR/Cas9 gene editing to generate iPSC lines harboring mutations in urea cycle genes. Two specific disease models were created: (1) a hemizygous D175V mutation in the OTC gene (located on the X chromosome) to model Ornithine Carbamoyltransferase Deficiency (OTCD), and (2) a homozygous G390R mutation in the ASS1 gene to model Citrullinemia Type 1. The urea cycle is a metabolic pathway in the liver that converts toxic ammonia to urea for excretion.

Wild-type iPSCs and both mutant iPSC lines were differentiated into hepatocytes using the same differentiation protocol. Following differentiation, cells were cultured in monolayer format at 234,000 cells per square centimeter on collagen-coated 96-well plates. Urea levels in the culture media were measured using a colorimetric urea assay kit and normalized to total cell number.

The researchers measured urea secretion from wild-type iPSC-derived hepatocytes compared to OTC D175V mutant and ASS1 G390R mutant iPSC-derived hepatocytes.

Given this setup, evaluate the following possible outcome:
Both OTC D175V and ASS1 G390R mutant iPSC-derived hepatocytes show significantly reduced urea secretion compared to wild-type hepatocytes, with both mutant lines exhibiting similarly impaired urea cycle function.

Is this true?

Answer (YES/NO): NO